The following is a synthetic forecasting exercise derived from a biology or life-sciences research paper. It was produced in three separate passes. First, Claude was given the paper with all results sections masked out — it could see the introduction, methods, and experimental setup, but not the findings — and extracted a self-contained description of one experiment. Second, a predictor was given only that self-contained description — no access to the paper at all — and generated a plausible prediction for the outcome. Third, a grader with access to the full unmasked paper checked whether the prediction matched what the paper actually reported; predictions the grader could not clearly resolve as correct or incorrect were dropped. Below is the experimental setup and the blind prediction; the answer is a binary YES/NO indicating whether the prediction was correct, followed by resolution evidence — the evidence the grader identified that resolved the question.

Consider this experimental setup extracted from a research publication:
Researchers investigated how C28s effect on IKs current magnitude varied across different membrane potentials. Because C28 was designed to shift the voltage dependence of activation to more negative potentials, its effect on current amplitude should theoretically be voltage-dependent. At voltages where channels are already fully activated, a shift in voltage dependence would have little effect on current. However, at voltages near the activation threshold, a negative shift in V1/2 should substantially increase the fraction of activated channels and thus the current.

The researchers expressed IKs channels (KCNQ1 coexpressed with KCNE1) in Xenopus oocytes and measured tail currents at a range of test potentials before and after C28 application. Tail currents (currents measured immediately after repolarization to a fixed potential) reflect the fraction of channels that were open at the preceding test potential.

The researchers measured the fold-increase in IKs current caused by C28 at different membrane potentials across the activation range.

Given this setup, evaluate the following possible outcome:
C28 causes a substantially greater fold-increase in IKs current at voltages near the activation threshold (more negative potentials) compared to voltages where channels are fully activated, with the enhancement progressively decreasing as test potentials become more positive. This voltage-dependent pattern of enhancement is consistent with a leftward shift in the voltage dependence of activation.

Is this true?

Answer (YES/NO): NO